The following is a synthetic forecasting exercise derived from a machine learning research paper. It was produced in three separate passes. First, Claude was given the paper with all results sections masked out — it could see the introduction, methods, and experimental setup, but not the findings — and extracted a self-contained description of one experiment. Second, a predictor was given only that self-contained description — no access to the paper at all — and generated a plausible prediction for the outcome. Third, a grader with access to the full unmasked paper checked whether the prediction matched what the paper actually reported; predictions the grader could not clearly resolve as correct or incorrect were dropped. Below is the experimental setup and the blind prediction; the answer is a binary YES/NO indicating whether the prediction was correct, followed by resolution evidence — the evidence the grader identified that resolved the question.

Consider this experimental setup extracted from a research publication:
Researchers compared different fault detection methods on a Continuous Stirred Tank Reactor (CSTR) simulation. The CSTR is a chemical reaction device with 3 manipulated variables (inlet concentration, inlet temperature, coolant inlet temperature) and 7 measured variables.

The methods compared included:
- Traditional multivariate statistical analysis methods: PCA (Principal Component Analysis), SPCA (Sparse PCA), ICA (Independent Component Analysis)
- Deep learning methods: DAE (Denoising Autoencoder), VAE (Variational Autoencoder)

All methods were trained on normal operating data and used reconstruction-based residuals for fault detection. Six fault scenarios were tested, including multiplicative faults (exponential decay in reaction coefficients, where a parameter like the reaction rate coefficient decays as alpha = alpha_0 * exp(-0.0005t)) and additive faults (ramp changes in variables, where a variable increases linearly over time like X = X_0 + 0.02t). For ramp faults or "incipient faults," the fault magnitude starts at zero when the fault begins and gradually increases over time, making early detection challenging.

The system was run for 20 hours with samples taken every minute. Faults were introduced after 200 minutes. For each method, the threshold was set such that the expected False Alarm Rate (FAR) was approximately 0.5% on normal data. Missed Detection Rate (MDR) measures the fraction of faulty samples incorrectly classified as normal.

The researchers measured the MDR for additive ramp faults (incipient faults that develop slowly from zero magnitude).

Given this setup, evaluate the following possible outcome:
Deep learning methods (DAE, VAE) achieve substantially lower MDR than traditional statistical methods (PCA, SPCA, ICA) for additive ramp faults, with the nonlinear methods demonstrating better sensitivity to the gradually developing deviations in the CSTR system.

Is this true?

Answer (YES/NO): NO